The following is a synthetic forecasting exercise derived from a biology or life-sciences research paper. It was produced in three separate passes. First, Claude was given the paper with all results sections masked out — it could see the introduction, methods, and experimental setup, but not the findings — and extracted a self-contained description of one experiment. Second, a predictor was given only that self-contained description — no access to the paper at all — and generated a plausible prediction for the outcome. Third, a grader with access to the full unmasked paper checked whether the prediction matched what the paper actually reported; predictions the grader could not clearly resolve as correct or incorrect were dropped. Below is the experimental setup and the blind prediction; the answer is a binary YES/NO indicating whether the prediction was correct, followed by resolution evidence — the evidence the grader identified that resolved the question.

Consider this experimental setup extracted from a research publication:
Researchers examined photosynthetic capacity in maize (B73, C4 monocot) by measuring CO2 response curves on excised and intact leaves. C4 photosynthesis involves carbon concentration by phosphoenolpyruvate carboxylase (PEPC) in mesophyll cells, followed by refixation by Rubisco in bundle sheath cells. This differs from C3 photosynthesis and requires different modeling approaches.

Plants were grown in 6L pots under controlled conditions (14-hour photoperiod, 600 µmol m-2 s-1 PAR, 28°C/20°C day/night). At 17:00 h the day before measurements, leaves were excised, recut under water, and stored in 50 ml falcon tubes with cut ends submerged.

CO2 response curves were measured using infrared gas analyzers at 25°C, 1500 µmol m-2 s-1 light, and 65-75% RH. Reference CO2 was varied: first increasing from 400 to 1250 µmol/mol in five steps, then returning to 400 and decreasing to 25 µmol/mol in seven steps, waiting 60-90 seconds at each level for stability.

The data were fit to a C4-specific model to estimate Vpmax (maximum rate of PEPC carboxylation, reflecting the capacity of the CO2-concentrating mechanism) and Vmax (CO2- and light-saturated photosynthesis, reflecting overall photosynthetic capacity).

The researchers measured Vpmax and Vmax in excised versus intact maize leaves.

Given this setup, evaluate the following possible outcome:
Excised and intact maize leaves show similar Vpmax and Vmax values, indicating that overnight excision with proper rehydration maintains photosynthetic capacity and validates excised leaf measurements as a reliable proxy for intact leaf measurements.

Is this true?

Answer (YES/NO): YES